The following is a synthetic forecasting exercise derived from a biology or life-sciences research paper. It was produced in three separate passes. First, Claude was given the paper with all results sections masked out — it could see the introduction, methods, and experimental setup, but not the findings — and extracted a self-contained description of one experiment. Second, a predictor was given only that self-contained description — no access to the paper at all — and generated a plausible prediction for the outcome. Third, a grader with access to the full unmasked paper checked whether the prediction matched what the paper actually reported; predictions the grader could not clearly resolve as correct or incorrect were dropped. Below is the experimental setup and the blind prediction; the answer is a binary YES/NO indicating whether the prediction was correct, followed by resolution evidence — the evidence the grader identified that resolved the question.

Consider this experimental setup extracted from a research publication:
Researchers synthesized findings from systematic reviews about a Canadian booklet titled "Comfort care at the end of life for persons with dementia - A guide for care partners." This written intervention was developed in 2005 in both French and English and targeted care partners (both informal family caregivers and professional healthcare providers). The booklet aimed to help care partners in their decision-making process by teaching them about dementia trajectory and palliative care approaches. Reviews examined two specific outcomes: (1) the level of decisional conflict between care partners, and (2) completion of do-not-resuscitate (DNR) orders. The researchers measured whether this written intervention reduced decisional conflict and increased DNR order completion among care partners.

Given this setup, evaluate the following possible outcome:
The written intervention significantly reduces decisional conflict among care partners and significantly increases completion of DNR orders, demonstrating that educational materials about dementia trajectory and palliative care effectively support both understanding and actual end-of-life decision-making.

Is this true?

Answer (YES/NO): NO